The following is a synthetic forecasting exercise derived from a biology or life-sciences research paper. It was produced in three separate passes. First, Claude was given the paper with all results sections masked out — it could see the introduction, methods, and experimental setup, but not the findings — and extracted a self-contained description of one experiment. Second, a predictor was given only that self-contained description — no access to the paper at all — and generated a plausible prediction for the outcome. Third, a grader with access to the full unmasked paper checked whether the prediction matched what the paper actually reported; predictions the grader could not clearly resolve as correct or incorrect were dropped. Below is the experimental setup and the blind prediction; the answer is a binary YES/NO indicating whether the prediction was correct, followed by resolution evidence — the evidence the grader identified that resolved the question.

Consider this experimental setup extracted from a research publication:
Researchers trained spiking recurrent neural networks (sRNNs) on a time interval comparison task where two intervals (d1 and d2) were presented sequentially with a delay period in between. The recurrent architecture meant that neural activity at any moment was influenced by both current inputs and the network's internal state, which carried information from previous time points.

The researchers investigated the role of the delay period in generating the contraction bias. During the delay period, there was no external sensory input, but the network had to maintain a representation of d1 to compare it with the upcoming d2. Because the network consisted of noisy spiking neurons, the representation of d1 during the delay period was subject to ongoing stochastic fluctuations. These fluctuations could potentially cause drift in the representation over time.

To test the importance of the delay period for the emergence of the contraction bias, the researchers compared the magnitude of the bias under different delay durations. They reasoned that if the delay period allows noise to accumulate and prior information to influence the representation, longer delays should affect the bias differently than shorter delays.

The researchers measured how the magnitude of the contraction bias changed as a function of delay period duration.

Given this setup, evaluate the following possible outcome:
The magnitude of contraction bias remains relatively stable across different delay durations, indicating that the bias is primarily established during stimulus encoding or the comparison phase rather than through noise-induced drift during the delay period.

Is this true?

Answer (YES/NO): NO